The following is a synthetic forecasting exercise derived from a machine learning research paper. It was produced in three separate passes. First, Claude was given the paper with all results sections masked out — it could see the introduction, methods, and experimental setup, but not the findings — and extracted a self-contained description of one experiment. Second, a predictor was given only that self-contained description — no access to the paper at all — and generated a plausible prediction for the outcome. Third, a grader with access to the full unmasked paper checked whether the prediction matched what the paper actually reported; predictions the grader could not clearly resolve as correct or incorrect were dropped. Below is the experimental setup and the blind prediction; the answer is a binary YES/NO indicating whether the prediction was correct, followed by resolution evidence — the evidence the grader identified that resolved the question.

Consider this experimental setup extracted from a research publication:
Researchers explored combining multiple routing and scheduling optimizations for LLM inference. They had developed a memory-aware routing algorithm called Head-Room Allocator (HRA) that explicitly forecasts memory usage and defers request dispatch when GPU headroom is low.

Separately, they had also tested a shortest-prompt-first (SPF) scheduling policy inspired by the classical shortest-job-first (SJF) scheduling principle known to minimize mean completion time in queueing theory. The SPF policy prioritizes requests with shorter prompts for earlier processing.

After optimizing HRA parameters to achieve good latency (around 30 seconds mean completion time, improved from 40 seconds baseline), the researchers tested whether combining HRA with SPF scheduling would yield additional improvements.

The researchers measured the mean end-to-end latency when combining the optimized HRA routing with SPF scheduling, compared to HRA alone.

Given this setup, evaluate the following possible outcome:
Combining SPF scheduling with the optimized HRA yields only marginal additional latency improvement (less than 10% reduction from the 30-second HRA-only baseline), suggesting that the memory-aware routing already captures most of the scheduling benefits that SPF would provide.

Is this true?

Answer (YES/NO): NO